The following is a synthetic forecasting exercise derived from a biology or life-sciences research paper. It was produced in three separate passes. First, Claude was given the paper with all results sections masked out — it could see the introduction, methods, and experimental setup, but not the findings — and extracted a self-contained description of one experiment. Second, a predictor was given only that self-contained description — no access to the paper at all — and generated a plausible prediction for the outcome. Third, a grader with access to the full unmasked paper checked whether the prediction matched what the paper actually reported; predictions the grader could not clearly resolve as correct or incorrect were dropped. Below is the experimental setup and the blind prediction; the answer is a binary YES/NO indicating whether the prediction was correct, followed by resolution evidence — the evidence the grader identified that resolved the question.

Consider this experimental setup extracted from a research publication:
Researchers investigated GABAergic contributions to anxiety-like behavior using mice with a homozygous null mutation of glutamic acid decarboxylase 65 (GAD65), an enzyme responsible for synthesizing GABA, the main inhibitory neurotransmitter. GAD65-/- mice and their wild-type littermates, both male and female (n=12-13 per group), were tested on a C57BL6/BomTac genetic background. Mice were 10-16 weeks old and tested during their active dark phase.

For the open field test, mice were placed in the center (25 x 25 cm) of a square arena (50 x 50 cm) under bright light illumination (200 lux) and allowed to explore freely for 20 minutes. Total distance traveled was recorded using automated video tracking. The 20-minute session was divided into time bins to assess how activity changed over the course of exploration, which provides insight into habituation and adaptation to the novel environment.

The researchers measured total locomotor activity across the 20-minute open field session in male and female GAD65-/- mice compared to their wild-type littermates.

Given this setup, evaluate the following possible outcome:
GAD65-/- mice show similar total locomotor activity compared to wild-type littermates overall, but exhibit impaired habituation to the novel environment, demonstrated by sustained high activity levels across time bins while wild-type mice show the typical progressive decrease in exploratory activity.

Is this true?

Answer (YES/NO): NO